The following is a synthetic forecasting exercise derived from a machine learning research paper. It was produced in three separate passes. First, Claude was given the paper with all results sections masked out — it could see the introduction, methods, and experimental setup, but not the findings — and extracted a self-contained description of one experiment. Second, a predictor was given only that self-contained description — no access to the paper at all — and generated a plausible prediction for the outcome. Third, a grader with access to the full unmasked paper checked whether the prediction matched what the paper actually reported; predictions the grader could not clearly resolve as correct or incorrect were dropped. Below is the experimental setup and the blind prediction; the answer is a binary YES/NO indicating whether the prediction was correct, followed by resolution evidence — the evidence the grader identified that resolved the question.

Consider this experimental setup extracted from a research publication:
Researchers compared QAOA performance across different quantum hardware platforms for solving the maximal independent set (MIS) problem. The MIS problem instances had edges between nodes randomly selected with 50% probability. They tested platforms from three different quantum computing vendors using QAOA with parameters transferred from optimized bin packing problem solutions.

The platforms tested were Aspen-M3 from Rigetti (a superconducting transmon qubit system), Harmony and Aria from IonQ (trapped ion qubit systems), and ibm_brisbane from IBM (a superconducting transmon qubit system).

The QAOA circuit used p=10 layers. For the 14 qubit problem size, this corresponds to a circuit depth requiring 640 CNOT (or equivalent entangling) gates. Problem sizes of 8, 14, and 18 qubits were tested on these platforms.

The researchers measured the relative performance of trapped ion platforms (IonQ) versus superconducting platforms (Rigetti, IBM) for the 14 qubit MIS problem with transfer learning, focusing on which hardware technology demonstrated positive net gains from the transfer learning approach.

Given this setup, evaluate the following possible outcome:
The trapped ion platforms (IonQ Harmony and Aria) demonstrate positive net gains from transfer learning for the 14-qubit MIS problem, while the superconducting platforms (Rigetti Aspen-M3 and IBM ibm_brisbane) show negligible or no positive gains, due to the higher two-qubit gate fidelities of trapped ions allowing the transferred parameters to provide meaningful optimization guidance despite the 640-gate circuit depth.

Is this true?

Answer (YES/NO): NO